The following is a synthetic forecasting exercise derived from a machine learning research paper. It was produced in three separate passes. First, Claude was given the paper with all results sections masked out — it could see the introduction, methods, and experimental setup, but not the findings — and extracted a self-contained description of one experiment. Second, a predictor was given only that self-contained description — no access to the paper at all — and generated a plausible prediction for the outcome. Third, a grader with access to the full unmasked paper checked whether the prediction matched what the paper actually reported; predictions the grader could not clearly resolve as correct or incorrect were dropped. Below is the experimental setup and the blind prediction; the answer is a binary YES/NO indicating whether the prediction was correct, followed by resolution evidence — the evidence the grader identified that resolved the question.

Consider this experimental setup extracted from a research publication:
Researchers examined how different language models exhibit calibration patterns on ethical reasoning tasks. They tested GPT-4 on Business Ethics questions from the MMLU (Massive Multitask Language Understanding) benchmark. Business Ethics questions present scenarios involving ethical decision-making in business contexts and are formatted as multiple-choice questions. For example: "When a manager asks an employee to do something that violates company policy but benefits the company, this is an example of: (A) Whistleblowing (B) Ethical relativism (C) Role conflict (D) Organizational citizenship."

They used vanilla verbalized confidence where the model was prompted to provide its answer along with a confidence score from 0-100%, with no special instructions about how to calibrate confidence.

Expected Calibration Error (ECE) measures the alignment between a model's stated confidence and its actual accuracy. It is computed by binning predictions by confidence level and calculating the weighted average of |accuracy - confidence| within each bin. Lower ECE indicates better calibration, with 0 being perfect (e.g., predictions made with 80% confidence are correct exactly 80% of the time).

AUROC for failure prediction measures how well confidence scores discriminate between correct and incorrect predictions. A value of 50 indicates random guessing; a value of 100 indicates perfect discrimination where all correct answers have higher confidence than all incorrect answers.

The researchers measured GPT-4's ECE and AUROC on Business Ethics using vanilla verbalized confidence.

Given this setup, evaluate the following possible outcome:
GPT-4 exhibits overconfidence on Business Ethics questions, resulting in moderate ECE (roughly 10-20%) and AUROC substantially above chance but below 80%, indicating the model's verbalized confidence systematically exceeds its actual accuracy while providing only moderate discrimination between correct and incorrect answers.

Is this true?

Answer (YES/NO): NO